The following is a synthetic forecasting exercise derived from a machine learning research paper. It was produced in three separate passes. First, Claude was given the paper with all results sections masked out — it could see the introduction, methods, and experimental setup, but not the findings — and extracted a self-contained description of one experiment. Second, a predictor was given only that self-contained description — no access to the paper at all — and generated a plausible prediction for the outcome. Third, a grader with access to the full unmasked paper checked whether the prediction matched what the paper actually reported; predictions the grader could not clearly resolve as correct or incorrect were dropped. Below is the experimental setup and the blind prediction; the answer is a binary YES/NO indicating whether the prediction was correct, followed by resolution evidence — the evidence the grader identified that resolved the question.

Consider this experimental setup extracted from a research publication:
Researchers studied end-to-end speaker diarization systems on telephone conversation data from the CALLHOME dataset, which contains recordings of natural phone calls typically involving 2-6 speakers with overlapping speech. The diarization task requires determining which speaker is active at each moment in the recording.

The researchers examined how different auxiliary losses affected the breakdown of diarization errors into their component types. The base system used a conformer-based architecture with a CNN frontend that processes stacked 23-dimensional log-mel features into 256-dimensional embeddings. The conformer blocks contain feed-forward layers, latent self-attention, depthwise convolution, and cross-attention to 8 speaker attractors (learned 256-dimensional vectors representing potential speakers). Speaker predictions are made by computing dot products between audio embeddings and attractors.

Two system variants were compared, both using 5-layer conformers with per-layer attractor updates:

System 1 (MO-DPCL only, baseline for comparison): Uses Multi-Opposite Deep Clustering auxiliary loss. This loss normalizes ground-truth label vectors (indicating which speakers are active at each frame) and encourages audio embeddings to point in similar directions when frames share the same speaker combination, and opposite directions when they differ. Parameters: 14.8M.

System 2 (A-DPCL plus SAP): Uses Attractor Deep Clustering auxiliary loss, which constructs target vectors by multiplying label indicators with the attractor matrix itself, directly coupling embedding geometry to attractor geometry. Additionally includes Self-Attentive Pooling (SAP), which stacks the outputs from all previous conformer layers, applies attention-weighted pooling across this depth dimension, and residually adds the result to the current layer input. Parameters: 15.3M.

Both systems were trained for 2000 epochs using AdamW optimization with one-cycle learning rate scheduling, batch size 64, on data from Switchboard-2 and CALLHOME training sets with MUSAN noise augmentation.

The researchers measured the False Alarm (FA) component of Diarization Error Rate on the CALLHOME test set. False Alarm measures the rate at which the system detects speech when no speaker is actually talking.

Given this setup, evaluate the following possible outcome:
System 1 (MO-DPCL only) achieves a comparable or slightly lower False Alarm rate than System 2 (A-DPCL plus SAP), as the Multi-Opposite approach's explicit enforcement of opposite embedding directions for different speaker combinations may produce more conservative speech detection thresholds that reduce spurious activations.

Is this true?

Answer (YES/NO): NO